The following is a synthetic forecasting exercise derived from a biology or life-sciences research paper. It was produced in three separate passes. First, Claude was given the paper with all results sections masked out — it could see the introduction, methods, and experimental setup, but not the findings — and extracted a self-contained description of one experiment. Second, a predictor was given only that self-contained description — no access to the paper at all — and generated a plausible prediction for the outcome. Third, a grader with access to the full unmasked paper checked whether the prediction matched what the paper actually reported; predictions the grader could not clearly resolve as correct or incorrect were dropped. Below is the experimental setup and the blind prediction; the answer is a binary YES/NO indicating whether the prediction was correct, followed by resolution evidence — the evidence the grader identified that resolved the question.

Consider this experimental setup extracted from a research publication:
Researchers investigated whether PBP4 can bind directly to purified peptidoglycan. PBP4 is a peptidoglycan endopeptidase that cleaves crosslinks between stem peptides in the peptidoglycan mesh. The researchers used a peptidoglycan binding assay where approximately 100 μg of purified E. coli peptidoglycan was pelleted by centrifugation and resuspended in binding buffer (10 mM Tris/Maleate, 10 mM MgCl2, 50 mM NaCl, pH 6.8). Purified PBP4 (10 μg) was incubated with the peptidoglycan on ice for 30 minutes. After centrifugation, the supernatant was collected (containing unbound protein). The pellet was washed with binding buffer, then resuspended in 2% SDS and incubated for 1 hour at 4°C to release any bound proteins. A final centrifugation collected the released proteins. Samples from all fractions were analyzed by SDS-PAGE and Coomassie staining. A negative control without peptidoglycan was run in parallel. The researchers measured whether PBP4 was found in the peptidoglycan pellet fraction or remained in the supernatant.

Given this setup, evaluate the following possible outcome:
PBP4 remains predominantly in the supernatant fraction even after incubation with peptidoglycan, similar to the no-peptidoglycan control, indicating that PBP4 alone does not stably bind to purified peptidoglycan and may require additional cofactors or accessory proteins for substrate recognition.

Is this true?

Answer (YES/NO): NO